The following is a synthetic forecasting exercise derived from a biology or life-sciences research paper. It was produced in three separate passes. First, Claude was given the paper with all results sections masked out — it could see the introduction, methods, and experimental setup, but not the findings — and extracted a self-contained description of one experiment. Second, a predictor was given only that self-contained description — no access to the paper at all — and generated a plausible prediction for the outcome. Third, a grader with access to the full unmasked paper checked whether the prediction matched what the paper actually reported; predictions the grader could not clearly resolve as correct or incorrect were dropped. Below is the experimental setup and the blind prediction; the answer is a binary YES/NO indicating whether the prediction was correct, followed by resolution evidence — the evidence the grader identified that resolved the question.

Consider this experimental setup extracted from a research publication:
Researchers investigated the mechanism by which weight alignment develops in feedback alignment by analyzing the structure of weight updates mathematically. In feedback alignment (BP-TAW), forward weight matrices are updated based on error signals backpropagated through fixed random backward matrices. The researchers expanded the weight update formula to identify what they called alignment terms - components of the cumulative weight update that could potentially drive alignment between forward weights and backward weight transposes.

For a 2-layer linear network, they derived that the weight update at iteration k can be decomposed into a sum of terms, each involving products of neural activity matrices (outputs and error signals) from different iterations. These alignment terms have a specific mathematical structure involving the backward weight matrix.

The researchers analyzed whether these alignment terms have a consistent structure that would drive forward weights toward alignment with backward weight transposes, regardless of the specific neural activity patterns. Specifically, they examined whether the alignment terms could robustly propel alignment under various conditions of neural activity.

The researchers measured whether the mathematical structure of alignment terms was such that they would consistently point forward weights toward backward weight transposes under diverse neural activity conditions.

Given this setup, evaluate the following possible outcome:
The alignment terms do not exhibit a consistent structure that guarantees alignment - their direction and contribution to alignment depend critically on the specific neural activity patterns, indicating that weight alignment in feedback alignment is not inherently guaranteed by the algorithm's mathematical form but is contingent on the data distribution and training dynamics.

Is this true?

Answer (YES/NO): YES